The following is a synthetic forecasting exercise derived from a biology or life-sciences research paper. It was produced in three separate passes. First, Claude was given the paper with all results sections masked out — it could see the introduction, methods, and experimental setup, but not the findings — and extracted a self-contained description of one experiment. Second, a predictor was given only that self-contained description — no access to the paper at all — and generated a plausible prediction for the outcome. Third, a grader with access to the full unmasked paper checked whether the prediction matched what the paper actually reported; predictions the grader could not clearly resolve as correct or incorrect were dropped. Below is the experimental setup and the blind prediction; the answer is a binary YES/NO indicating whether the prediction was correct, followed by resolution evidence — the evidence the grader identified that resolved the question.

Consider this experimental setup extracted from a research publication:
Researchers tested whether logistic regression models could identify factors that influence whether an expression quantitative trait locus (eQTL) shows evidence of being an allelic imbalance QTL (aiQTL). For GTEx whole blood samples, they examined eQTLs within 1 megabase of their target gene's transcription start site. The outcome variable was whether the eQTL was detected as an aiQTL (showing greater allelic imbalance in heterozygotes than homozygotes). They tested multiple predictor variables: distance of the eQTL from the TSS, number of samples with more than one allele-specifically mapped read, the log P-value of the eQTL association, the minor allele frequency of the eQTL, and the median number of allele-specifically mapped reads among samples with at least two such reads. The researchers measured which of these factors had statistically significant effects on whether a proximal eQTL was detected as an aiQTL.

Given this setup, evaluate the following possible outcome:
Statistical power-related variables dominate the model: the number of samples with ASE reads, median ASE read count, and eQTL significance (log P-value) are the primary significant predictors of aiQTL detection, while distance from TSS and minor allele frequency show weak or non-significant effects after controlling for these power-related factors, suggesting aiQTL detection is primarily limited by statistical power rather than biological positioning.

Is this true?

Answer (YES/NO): NO